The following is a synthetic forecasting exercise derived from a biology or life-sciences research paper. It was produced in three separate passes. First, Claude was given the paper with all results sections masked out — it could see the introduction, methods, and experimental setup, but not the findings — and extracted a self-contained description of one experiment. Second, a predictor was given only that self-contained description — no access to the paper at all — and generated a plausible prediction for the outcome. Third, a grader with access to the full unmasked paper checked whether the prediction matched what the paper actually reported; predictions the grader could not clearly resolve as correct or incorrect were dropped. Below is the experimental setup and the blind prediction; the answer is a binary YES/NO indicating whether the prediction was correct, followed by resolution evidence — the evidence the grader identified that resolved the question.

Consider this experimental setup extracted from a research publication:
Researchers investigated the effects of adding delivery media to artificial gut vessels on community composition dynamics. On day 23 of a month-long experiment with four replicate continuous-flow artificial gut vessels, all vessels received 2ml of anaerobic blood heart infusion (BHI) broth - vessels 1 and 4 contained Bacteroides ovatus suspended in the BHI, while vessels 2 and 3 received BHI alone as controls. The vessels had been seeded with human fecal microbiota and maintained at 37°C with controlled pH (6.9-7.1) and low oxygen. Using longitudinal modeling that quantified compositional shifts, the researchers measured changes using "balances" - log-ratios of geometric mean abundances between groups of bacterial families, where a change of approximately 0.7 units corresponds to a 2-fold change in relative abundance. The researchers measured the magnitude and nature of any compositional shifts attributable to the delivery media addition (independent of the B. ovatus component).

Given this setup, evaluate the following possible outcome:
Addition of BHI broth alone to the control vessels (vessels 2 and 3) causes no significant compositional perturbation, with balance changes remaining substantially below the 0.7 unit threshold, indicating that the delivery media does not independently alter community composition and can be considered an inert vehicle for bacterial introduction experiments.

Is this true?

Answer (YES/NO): NO